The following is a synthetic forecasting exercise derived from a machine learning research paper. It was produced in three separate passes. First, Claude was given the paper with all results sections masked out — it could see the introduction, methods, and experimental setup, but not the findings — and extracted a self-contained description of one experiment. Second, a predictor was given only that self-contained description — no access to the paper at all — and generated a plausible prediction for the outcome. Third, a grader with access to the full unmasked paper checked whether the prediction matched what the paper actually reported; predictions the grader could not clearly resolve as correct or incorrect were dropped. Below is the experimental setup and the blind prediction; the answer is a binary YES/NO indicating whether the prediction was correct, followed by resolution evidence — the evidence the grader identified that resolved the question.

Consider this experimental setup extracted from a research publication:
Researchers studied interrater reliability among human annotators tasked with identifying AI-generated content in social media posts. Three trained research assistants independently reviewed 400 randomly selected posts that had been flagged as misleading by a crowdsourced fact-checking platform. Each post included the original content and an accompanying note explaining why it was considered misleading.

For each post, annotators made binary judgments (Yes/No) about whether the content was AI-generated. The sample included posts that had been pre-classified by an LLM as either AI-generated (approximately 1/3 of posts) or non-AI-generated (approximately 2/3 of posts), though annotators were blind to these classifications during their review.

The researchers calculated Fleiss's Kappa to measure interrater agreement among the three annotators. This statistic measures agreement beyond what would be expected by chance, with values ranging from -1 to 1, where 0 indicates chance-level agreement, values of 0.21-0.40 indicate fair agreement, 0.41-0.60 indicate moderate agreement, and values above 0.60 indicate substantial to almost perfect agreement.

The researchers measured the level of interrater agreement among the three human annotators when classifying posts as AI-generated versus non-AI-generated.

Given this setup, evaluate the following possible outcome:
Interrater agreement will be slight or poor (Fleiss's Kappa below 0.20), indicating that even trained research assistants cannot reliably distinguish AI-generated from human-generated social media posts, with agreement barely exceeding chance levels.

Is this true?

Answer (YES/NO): NO